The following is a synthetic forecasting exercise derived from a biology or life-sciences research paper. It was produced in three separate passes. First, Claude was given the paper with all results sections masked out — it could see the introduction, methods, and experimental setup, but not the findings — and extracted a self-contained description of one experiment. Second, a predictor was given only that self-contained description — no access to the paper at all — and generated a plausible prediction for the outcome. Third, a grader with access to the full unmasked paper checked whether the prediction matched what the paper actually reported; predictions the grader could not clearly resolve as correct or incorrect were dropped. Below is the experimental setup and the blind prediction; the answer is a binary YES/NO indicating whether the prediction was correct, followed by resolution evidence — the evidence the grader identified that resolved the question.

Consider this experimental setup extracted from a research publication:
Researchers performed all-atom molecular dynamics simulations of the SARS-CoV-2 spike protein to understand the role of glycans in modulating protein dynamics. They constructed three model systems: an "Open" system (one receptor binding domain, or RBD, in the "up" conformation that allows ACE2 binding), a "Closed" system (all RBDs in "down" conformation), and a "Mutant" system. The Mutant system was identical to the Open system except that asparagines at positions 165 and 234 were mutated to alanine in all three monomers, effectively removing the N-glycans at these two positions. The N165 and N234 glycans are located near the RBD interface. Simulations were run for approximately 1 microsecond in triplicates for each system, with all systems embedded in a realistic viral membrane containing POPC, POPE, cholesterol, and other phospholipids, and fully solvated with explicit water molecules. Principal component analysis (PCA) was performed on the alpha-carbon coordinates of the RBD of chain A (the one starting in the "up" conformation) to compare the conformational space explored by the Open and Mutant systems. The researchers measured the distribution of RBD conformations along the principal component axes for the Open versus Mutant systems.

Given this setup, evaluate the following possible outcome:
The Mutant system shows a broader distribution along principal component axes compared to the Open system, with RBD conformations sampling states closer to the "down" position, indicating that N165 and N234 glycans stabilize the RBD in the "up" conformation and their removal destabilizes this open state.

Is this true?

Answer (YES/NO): YES